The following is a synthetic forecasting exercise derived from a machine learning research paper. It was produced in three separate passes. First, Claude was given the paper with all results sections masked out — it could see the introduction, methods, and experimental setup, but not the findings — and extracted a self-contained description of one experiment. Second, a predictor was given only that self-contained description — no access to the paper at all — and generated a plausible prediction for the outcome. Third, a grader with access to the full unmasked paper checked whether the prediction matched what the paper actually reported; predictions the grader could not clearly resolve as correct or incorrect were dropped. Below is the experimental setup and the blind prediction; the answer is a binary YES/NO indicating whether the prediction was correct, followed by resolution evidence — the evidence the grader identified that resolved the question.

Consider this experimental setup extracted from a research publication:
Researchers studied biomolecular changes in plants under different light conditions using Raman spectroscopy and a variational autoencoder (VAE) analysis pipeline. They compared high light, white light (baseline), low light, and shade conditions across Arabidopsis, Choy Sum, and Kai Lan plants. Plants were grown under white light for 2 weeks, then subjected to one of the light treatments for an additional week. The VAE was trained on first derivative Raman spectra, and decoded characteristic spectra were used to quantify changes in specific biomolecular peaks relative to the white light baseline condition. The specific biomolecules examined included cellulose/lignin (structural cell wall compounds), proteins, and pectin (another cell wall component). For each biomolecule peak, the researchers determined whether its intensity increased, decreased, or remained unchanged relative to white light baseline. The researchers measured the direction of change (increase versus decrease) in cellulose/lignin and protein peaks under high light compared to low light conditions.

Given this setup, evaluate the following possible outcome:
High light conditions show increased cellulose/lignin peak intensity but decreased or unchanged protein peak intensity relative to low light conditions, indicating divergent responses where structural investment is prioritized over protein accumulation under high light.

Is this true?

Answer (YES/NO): NO